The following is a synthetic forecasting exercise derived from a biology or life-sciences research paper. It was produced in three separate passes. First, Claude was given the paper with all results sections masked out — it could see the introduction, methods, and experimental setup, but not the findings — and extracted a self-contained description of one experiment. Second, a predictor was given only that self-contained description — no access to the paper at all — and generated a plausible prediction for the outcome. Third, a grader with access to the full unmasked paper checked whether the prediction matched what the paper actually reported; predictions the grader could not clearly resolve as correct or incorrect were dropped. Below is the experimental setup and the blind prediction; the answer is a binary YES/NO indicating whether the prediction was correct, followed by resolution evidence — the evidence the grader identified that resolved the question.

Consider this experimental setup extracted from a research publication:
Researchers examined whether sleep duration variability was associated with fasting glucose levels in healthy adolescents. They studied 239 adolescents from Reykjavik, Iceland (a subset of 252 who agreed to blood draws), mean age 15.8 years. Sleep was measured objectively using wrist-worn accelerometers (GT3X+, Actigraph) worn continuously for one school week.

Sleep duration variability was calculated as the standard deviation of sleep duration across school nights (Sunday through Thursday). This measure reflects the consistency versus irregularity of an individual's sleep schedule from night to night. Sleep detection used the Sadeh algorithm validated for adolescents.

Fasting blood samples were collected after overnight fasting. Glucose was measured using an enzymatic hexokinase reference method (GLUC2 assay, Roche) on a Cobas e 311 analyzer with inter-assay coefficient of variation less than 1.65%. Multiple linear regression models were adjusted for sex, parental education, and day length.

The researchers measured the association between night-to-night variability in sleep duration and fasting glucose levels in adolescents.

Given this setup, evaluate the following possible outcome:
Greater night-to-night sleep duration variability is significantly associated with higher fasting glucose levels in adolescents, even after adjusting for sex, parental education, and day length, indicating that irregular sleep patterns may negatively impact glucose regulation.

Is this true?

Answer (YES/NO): NO